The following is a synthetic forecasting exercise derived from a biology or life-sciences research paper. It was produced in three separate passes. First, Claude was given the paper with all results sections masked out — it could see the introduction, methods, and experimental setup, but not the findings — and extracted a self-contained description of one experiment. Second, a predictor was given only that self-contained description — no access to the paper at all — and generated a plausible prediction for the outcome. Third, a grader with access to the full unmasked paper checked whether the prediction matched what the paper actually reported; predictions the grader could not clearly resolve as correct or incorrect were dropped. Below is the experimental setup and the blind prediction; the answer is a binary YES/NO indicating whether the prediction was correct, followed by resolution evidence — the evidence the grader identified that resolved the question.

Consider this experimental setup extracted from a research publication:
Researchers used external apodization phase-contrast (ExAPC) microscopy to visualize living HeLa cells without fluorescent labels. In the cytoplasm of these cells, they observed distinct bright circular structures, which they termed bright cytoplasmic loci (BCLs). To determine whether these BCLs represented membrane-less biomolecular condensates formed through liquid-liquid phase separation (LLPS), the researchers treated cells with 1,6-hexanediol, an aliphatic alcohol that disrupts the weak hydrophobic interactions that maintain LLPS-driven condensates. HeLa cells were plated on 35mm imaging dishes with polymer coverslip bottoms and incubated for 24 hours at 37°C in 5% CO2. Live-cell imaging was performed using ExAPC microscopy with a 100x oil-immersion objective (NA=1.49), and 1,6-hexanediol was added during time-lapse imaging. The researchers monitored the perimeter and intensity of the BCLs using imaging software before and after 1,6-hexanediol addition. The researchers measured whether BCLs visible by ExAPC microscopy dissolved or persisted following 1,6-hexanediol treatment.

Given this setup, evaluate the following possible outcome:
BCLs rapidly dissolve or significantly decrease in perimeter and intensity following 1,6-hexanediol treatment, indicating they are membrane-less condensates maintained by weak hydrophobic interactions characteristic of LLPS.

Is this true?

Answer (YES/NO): YES